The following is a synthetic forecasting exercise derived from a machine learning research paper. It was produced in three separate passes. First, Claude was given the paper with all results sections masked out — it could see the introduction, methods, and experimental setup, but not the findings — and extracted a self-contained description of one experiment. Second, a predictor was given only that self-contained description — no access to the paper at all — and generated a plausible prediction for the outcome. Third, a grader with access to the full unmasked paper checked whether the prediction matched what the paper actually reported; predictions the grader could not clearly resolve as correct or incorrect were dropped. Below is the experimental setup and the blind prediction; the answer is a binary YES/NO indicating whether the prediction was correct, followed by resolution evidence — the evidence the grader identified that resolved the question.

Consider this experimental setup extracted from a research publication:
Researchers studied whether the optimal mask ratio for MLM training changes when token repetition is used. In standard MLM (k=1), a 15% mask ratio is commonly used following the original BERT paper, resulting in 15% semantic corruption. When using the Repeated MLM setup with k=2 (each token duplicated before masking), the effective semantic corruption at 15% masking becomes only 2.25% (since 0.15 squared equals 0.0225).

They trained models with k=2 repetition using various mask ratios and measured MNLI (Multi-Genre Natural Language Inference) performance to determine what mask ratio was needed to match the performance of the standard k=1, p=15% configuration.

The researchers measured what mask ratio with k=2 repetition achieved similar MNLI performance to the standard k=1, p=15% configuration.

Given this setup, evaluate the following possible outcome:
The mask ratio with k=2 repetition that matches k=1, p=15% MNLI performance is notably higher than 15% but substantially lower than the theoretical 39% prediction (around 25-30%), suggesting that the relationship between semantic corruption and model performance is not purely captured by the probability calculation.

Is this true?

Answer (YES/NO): NO